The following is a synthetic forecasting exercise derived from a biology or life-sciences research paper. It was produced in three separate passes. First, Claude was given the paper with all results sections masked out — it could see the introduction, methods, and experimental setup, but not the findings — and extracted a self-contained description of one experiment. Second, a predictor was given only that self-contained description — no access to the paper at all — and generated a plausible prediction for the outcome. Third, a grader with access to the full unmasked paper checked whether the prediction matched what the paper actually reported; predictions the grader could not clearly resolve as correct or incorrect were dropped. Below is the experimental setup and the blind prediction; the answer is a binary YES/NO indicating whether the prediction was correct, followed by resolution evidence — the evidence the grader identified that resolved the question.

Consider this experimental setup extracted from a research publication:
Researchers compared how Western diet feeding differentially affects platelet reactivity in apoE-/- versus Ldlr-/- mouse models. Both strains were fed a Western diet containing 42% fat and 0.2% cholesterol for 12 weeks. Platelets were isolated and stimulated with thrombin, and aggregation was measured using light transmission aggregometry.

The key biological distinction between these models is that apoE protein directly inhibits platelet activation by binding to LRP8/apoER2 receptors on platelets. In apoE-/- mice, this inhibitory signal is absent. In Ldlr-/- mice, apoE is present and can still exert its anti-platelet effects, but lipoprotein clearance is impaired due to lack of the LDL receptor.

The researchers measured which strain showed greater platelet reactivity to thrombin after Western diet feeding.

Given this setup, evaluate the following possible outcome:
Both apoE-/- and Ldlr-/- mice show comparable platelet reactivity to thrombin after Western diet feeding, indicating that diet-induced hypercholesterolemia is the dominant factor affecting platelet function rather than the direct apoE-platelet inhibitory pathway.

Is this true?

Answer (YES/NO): NO